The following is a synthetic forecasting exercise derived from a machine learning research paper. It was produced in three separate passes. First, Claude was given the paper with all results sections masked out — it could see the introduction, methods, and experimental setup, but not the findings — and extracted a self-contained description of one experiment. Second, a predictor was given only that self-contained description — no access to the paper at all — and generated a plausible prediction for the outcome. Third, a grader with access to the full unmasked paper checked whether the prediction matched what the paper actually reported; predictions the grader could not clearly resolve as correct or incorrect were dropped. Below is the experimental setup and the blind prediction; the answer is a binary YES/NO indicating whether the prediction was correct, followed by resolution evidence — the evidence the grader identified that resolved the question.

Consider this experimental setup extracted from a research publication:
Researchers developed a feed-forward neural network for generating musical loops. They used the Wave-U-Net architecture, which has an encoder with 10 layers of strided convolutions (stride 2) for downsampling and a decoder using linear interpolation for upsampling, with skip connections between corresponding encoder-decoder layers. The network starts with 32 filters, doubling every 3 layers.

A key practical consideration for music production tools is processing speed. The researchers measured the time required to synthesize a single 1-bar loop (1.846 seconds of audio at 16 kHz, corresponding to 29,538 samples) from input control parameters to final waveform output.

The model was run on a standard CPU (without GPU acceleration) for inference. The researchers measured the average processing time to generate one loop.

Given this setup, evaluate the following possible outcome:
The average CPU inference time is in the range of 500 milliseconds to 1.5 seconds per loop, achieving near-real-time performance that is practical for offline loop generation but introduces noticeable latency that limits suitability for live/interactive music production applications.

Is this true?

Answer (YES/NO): YES